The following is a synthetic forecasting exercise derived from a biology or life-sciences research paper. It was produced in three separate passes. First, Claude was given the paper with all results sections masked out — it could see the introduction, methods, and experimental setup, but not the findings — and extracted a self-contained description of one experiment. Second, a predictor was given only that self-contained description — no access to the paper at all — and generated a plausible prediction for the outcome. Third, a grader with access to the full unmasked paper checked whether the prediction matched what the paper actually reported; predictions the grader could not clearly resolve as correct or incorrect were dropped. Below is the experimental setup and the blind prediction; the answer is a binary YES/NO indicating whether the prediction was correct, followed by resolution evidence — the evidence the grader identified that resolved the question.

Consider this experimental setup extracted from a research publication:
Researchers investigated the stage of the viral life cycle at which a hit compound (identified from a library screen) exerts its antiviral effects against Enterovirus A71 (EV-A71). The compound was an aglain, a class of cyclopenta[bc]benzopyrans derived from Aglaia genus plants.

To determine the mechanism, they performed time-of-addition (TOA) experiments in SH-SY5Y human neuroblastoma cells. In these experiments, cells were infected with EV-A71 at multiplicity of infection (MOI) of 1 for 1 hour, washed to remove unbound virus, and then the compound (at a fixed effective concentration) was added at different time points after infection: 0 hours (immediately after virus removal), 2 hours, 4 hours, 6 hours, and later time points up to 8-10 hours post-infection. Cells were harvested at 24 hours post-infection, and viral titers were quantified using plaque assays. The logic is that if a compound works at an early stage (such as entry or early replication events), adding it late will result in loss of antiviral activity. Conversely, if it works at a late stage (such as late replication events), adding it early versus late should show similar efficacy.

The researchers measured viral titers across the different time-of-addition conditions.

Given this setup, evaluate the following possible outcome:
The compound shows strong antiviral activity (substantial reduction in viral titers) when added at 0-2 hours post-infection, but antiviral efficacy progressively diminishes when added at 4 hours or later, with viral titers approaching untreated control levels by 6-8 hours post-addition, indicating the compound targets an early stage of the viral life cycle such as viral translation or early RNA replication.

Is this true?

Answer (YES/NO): NO